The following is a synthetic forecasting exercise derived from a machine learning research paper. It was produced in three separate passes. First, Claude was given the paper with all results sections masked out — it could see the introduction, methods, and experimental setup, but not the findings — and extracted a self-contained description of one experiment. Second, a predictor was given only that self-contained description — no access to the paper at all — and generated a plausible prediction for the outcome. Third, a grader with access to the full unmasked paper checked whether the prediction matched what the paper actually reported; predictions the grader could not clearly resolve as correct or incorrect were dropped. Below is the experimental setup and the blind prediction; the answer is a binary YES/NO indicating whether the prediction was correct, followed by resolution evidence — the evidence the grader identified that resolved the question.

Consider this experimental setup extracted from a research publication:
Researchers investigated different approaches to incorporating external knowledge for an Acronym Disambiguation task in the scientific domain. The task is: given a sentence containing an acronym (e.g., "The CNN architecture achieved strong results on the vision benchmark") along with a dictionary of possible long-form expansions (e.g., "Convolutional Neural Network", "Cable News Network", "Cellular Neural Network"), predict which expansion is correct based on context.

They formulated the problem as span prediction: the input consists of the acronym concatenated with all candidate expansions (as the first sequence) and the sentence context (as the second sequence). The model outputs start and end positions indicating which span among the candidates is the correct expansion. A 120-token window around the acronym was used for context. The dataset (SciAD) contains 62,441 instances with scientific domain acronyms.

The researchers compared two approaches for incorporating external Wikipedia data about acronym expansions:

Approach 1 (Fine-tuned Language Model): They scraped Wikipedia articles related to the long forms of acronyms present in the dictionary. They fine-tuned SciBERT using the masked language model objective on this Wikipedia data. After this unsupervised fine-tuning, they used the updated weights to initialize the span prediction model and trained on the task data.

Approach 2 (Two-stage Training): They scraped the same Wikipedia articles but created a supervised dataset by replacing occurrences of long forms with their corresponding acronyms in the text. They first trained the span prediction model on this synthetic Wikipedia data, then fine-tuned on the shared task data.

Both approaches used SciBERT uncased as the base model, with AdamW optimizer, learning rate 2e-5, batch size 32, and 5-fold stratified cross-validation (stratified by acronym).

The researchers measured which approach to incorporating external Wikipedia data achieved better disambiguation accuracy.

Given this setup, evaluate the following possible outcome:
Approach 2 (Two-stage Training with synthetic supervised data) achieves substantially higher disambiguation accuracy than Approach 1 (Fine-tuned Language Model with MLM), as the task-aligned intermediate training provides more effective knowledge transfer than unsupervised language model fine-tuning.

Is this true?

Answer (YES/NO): NO